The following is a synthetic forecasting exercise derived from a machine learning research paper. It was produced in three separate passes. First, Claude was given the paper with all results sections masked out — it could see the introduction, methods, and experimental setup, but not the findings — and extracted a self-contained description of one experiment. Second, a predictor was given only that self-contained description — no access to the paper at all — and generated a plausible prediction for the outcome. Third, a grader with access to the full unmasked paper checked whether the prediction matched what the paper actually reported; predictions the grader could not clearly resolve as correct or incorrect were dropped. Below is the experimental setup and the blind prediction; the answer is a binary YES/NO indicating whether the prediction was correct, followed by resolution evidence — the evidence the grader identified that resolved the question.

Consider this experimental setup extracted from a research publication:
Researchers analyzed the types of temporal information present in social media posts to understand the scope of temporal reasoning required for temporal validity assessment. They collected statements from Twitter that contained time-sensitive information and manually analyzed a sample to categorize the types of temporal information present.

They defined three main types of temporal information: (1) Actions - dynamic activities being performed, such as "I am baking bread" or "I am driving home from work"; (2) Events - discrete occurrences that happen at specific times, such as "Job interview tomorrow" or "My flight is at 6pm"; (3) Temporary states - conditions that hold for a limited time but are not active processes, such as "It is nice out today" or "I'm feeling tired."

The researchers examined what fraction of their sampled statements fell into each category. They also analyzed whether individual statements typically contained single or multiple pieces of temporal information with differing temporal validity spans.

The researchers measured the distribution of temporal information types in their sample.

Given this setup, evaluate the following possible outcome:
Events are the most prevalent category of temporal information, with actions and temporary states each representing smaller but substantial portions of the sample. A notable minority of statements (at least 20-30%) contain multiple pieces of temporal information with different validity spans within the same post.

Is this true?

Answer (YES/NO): NO